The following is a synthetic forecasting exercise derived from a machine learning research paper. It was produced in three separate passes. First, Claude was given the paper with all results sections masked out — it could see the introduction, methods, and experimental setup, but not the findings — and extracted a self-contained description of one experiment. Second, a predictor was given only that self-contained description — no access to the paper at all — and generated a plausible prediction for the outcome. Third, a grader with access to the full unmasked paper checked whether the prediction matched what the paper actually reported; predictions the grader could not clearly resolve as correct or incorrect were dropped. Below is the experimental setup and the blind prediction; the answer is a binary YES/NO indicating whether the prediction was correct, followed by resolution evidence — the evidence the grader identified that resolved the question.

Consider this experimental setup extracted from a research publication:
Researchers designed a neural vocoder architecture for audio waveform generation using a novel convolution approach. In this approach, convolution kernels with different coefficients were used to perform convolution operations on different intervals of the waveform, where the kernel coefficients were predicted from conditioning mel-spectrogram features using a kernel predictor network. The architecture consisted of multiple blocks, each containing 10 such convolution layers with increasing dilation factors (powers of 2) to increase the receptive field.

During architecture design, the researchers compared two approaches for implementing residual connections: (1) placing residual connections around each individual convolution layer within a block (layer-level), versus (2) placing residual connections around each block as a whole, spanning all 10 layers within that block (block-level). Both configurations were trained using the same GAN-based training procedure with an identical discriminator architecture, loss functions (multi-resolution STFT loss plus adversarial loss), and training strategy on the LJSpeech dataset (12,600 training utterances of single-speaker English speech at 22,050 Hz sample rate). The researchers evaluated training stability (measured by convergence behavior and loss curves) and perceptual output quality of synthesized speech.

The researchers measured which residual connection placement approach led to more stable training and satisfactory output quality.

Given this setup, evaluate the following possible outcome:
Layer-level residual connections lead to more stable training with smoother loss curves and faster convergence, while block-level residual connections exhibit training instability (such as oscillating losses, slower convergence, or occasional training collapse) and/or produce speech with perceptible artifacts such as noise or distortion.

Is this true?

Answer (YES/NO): NO